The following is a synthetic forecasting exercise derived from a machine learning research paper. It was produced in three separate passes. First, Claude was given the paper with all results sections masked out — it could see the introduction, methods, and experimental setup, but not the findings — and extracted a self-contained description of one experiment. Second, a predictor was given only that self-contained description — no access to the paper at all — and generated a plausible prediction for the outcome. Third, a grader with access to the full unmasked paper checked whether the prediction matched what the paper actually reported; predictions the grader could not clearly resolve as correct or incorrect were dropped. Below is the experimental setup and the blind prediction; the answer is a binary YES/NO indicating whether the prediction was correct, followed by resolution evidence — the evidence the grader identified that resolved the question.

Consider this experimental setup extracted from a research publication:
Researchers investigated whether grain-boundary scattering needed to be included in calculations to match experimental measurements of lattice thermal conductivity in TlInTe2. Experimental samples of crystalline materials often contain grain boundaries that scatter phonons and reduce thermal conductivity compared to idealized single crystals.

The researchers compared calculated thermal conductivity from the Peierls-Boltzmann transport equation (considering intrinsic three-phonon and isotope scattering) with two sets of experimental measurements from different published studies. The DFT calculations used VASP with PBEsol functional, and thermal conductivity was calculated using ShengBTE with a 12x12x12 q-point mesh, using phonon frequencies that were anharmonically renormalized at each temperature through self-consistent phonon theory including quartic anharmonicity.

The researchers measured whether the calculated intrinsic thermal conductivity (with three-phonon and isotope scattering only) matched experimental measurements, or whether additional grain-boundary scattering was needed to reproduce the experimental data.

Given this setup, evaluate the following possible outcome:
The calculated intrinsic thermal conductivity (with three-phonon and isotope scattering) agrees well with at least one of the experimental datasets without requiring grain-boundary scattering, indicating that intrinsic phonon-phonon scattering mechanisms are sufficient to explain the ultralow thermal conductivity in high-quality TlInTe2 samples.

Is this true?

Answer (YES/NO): NO